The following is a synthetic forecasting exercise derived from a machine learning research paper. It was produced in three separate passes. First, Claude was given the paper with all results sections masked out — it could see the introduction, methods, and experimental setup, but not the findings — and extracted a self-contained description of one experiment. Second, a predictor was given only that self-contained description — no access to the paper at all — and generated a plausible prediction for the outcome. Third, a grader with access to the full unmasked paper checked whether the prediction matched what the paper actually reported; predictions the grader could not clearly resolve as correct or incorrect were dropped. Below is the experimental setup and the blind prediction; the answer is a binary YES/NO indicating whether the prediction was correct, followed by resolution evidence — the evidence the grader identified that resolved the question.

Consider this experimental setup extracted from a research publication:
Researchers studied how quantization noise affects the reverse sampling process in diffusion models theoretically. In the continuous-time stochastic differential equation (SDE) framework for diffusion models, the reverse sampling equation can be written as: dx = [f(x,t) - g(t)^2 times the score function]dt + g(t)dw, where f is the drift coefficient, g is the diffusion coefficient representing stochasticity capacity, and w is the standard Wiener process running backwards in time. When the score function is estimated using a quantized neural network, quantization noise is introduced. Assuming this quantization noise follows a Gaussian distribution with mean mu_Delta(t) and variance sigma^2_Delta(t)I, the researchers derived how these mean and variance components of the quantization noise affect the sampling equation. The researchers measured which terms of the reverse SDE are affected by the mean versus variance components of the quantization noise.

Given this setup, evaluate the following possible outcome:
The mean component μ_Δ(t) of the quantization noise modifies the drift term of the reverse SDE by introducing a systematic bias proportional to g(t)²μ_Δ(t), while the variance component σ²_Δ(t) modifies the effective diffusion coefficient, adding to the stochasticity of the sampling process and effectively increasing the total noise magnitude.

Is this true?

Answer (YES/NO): YES